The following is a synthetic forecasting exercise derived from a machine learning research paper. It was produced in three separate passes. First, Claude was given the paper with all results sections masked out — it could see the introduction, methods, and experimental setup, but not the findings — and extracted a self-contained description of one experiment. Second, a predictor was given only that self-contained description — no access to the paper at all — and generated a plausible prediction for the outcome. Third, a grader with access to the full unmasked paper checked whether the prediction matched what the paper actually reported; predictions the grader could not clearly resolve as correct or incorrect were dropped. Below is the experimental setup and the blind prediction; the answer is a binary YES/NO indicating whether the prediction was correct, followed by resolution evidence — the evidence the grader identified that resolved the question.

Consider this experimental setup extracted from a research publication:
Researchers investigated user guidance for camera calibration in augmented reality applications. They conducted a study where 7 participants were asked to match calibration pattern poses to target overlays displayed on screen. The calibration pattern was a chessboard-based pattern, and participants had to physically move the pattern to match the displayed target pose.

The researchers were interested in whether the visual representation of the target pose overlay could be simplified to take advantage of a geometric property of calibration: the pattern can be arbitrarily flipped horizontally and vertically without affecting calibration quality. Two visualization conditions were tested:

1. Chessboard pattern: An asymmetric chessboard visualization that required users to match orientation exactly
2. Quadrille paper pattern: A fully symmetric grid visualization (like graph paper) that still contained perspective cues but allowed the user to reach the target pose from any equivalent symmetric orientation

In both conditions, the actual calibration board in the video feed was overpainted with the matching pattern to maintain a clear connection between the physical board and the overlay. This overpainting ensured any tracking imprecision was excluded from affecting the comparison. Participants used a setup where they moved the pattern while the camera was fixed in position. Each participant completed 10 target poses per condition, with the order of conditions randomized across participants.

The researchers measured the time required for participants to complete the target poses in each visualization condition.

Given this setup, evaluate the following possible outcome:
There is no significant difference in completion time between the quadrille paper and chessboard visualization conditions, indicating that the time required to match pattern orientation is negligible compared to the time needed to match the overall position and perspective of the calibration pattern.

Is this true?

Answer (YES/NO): NO